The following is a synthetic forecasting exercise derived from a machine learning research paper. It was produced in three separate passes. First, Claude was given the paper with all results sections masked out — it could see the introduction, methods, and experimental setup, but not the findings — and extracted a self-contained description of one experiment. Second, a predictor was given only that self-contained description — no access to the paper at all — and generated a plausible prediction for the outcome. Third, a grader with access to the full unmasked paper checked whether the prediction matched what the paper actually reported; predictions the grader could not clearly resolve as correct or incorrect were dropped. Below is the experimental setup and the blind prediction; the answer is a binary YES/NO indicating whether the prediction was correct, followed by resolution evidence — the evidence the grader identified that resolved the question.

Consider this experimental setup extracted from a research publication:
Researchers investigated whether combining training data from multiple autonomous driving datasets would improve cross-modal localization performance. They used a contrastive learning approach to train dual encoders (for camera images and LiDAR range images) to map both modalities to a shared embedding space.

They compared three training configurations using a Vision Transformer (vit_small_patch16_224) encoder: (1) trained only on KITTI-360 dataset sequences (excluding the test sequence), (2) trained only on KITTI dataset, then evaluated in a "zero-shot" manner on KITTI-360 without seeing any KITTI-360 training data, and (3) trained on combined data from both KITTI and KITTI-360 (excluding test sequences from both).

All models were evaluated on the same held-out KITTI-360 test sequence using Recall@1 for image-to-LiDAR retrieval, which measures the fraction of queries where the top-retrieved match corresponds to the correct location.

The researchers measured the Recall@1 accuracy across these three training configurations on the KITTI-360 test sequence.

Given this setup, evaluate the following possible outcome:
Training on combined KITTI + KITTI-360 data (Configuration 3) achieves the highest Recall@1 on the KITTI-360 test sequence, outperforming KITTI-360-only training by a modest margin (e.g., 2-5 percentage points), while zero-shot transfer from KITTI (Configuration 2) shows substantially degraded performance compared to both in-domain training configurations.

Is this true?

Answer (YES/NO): NO